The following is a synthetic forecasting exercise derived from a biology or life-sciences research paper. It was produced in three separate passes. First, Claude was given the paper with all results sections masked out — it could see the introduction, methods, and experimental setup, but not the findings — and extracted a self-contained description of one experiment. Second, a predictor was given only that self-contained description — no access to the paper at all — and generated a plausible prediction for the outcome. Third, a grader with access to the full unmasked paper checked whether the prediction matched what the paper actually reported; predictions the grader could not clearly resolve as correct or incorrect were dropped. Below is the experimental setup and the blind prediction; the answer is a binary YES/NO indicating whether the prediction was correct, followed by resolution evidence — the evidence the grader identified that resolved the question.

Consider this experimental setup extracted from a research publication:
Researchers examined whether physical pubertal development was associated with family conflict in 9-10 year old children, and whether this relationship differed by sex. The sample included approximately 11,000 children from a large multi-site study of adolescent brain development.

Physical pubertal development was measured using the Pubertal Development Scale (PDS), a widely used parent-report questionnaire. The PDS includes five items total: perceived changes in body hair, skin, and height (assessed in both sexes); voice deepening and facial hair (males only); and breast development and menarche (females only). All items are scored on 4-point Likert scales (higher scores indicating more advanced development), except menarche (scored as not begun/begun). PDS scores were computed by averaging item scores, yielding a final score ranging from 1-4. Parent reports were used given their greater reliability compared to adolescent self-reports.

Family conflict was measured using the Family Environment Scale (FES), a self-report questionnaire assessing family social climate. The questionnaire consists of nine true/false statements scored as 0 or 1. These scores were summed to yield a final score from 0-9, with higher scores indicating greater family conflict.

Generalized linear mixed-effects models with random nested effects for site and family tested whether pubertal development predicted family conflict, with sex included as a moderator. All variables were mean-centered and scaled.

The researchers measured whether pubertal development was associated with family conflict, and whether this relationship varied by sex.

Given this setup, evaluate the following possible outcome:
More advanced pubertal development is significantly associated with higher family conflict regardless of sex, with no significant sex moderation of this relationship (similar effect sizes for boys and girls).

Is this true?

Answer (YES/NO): YES